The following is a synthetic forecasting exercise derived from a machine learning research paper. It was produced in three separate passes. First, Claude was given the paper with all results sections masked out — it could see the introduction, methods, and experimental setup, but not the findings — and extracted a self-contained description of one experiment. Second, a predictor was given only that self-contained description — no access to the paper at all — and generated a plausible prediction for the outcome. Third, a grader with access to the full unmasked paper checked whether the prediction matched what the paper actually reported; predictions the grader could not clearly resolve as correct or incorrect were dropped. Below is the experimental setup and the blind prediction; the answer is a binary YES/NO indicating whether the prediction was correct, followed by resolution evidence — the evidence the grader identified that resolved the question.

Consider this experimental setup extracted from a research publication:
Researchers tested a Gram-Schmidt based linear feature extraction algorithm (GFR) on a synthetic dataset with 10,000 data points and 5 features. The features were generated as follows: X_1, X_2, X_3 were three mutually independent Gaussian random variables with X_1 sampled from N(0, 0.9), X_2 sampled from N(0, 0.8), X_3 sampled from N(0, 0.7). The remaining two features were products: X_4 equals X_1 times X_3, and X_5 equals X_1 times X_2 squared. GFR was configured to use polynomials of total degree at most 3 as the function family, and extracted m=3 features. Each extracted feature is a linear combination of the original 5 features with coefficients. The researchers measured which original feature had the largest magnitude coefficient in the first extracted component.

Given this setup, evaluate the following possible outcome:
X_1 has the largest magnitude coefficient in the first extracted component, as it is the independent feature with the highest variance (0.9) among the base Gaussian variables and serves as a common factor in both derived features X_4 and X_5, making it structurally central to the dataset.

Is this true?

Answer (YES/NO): NO